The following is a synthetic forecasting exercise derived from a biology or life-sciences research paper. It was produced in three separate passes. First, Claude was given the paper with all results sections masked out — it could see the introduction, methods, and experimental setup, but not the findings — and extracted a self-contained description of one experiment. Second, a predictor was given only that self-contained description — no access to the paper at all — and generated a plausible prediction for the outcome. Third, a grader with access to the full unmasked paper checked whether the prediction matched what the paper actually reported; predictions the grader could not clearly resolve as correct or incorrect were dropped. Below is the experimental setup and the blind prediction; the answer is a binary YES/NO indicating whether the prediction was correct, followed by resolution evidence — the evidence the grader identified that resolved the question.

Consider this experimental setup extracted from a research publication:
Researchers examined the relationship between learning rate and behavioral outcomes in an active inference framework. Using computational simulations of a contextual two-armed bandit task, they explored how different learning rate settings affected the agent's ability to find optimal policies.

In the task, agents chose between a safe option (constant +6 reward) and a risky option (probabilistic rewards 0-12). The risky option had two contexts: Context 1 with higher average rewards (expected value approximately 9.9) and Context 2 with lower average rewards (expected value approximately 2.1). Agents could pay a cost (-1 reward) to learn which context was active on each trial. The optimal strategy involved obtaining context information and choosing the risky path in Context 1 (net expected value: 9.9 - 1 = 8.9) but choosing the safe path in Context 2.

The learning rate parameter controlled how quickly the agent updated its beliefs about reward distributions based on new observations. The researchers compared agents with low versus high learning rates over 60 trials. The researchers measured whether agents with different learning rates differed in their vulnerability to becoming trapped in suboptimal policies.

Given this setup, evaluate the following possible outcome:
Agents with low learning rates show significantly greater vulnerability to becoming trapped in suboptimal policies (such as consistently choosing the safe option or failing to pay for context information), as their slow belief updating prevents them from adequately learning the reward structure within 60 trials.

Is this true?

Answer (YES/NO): NO